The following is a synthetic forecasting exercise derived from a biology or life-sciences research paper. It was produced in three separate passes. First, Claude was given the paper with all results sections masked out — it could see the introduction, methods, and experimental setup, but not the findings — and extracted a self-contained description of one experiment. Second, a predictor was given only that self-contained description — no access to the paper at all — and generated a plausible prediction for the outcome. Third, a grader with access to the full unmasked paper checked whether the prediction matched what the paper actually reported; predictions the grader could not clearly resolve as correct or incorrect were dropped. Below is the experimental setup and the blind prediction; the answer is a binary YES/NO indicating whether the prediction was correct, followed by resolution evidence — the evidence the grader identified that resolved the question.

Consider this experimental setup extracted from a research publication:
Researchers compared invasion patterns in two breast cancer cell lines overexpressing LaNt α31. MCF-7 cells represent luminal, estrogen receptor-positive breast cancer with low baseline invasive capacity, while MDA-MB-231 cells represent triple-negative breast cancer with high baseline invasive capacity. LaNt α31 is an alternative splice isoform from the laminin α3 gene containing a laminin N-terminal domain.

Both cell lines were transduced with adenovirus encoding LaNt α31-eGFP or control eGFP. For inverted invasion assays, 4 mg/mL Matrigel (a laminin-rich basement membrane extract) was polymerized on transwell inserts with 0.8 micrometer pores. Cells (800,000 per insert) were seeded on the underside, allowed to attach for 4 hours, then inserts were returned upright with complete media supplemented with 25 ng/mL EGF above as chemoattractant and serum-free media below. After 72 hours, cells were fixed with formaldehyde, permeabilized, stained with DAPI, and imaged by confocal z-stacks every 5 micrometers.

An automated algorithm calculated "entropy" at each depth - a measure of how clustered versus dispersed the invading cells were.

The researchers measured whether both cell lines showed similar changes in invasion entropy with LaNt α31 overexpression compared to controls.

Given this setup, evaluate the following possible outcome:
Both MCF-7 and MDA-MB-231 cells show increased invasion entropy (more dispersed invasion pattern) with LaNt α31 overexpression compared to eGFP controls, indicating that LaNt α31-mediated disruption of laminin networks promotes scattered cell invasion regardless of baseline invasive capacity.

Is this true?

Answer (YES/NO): NO